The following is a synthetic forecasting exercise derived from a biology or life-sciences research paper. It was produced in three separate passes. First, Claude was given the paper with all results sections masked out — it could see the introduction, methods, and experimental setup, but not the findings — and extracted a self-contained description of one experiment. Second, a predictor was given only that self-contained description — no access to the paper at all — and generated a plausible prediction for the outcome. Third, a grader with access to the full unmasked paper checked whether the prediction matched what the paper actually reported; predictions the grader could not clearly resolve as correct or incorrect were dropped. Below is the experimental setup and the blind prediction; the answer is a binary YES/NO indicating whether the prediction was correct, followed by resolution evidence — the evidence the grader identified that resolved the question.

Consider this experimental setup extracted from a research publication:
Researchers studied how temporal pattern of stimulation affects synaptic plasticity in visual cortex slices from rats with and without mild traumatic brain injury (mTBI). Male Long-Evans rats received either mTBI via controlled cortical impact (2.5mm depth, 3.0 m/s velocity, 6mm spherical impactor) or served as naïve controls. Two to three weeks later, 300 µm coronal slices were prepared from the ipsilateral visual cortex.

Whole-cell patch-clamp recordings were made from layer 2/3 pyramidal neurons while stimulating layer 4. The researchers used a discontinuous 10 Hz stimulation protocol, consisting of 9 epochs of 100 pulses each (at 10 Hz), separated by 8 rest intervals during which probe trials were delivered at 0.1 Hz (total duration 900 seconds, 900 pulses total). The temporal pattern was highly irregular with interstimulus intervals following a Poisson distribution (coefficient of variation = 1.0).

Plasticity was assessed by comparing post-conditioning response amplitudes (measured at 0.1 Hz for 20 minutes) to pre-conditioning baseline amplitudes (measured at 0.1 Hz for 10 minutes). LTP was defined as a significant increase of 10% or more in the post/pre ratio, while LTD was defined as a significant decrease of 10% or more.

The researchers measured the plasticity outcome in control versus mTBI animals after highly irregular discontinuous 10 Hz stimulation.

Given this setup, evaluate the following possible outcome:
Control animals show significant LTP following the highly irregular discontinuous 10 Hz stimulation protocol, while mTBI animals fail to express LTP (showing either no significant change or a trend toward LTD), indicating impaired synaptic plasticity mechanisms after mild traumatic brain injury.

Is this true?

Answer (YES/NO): NO